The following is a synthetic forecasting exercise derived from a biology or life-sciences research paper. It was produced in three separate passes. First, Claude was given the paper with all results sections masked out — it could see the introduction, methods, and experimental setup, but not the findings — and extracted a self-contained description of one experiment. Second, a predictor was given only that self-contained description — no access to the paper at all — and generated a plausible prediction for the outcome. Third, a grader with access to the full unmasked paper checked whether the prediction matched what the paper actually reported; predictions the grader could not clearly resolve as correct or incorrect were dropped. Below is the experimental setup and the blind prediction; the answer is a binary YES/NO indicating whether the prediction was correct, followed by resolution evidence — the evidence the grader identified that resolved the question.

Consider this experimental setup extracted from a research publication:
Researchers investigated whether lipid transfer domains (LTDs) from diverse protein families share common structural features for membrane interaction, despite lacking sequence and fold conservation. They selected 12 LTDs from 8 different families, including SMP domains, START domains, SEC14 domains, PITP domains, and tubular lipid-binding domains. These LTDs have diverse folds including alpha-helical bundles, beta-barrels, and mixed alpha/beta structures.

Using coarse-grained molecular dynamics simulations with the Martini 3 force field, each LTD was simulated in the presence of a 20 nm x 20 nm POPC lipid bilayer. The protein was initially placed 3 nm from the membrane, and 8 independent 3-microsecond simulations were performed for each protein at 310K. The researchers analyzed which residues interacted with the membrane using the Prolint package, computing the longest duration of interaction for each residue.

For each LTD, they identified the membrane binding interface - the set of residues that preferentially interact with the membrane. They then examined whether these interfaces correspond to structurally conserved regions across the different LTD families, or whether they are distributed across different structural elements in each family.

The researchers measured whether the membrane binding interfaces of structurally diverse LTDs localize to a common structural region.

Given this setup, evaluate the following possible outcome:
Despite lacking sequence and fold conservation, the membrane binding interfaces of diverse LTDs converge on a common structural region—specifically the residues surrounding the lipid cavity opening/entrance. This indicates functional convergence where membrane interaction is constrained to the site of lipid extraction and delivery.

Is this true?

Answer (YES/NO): NO